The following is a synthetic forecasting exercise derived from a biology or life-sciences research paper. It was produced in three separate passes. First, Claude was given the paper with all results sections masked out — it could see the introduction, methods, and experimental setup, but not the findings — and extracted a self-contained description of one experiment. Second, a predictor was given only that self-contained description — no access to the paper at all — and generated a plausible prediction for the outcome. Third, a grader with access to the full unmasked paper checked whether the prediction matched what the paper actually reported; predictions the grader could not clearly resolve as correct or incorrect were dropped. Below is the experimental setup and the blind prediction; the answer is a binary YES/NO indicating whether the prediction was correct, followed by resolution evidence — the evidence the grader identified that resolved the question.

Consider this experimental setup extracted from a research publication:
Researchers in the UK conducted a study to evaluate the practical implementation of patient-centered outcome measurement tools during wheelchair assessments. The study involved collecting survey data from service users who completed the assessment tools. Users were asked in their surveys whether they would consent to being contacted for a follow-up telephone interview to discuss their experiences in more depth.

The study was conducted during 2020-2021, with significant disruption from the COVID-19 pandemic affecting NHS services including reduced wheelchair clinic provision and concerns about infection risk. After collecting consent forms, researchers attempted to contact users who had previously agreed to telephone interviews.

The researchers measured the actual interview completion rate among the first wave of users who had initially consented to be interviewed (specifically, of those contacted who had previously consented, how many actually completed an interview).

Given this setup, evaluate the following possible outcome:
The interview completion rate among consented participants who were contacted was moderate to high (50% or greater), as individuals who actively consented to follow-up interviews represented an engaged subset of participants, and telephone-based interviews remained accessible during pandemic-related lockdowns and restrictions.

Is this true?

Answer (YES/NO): NO